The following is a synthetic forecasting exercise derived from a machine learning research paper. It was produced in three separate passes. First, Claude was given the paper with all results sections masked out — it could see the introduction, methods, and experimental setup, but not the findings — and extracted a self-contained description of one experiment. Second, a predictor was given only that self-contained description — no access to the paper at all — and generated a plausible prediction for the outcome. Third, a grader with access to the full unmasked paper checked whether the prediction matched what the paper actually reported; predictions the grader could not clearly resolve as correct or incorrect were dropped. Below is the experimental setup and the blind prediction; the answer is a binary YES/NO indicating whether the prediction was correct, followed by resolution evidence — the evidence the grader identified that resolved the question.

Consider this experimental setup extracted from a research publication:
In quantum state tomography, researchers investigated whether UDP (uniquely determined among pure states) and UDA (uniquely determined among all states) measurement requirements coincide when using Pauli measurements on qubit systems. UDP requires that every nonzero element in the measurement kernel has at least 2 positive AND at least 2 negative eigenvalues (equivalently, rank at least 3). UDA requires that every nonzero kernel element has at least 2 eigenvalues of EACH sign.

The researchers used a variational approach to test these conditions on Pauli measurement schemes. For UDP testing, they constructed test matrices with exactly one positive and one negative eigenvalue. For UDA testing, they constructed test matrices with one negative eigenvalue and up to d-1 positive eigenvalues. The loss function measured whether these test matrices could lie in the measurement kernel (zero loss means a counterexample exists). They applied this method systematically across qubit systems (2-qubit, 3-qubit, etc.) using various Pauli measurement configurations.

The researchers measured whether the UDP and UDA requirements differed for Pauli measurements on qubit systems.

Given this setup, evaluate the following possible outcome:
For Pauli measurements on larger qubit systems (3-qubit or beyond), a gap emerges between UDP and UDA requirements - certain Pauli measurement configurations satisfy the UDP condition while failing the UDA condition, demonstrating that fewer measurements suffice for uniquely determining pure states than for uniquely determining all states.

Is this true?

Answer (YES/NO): NO